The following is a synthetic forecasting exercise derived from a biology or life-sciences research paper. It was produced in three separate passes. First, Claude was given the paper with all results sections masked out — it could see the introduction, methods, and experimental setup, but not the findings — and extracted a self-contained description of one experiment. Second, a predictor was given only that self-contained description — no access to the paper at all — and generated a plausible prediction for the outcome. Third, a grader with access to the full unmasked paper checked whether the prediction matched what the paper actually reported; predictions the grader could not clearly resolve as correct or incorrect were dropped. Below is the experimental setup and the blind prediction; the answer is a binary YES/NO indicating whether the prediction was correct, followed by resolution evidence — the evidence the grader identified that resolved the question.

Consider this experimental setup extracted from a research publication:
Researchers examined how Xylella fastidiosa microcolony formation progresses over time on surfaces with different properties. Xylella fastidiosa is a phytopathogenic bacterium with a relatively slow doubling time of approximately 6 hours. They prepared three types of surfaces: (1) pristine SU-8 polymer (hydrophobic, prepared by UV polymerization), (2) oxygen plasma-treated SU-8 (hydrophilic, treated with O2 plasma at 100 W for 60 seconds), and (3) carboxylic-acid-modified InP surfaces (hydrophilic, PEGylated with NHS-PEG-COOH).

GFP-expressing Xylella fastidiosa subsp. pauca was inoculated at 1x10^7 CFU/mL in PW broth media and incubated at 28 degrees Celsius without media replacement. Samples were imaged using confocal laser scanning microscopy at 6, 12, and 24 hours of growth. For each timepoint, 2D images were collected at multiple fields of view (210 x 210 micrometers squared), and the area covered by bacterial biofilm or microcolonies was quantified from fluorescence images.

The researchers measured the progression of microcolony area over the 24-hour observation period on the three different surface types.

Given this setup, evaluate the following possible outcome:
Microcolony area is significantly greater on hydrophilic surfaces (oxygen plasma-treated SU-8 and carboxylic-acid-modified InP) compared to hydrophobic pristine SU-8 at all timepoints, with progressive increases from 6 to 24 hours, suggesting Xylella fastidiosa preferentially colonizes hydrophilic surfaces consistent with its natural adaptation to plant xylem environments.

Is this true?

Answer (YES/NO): NO